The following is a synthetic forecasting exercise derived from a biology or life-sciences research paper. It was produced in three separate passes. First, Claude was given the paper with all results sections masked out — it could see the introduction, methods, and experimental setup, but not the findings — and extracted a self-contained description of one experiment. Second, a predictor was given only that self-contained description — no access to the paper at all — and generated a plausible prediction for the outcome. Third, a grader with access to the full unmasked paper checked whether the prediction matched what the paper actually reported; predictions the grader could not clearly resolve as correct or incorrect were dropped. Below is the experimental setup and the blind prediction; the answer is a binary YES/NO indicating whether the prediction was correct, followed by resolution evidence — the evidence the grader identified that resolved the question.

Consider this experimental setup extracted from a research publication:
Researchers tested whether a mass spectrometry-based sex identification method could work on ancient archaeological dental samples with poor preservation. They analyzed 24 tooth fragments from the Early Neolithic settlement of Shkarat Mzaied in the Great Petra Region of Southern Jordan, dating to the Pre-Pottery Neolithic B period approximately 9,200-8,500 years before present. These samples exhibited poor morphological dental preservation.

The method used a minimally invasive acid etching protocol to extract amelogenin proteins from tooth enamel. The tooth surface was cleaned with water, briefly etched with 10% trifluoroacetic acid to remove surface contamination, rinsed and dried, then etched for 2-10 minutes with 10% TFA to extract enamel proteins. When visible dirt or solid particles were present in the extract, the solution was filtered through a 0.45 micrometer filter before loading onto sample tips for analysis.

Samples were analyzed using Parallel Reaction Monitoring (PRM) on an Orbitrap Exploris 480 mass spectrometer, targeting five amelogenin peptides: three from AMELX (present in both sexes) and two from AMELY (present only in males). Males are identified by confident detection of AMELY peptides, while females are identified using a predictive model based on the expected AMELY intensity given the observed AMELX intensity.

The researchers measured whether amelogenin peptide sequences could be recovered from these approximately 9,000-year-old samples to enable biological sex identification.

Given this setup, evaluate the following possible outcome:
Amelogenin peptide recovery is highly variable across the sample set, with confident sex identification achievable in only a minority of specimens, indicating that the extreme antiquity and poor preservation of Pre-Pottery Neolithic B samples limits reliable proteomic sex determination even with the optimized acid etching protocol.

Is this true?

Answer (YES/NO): NO